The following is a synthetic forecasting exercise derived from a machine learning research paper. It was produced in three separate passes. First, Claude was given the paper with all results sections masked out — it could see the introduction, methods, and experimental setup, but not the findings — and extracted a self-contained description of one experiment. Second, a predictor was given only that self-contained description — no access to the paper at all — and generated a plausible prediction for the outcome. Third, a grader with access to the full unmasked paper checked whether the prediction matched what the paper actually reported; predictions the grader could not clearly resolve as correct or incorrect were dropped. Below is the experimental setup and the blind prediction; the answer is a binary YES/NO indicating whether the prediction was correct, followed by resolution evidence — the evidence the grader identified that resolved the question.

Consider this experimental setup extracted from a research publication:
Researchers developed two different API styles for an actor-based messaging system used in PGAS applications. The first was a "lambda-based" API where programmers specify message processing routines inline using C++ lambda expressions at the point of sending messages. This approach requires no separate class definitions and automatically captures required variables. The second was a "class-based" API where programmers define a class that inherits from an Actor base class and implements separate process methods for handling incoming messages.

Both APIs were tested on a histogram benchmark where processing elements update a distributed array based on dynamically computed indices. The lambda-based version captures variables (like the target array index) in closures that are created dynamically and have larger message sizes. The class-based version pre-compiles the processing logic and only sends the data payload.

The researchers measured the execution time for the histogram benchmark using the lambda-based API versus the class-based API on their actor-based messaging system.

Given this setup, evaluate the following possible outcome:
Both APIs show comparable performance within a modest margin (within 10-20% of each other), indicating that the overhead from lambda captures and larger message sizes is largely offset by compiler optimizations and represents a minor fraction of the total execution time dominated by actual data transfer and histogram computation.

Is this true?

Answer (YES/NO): NO